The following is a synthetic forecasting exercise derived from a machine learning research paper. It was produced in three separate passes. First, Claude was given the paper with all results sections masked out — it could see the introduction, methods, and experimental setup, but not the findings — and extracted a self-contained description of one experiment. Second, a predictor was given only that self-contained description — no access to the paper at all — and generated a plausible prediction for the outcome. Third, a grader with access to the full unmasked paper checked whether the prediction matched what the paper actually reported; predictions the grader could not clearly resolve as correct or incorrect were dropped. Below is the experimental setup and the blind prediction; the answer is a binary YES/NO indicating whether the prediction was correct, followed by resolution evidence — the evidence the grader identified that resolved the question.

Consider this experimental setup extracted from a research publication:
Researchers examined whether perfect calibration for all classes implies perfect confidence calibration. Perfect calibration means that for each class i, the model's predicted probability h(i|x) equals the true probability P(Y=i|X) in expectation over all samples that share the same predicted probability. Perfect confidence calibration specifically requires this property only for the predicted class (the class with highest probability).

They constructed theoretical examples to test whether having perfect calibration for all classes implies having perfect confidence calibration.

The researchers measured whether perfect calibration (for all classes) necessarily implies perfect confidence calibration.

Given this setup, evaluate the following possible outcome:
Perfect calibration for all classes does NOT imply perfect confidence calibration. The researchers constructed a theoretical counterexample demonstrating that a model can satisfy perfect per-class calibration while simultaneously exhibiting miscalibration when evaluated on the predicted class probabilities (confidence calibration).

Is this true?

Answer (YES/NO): YES